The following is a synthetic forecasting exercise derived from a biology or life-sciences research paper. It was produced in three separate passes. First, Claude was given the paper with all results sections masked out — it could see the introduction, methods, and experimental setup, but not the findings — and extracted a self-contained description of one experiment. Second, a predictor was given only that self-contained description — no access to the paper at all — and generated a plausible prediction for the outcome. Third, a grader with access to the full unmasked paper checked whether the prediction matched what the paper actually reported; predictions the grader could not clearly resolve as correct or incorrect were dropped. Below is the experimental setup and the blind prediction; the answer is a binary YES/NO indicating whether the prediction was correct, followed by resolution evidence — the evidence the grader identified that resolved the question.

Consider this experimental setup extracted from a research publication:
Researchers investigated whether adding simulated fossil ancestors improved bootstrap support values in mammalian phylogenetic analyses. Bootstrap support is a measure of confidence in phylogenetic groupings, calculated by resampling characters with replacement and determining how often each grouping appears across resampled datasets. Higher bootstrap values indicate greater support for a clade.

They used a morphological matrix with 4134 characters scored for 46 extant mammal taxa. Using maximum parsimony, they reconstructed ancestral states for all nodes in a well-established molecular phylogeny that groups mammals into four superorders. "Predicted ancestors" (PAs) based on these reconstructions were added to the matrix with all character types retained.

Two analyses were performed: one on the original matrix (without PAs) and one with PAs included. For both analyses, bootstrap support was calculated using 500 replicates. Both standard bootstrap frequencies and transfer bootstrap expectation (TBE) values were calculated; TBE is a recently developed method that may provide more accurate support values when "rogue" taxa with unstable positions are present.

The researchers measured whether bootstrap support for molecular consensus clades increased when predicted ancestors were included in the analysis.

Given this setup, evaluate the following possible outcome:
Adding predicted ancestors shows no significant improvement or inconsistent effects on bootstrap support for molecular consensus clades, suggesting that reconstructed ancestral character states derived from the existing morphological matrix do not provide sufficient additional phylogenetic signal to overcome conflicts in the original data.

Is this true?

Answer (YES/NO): NO